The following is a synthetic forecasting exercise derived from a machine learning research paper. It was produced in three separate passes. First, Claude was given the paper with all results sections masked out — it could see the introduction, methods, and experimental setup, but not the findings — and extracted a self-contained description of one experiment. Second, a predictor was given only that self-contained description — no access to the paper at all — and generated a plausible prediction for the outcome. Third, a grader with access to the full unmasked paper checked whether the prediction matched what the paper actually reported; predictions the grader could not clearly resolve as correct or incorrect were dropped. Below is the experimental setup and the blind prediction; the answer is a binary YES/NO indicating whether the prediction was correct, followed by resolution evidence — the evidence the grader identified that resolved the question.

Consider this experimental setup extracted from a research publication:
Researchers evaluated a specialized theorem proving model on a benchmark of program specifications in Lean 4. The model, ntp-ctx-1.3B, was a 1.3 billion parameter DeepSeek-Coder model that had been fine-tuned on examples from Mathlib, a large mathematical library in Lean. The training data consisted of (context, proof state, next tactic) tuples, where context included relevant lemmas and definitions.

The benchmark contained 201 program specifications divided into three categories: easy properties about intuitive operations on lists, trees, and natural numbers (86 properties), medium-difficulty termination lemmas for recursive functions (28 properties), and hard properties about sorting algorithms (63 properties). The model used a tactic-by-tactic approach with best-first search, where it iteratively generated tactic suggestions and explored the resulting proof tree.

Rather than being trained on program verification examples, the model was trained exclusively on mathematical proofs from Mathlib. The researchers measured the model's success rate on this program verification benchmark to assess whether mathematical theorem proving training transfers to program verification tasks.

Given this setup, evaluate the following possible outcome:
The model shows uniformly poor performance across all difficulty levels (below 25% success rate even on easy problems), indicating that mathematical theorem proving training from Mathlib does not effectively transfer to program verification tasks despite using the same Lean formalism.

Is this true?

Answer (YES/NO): NO